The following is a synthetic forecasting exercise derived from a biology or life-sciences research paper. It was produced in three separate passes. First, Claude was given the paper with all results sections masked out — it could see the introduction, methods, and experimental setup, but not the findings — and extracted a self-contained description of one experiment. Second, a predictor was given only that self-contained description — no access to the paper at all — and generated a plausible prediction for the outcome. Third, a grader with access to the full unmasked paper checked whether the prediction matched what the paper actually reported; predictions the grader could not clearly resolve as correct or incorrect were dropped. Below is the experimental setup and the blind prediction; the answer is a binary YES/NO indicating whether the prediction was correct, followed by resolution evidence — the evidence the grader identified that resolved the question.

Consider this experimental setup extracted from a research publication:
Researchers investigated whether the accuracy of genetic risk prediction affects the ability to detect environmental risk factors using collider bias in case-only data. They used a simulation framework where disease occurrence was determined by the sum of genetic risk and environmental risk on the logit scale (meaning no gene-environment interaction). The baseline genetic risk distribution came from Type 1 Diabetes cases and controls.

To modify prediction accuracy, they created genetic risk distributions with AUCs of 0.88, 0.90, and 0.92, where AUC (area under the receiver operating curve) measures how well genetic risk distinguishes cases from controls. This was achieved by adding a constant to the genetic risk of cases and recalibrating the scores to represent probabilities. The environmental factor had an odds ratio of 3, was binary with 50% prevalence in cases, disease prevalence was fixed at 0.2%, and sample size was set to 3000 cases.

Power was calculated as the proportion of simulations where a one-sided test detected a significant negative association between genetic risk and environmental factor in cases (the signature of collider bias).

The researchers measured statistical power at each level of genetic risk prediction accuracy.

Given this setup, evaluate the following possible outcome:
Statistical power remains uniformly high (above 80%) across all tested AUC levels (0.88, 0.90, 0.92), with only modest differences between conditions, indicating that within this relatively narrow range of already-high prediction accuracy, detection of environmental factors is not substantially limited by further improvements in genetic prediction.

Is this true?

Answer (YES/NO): NO